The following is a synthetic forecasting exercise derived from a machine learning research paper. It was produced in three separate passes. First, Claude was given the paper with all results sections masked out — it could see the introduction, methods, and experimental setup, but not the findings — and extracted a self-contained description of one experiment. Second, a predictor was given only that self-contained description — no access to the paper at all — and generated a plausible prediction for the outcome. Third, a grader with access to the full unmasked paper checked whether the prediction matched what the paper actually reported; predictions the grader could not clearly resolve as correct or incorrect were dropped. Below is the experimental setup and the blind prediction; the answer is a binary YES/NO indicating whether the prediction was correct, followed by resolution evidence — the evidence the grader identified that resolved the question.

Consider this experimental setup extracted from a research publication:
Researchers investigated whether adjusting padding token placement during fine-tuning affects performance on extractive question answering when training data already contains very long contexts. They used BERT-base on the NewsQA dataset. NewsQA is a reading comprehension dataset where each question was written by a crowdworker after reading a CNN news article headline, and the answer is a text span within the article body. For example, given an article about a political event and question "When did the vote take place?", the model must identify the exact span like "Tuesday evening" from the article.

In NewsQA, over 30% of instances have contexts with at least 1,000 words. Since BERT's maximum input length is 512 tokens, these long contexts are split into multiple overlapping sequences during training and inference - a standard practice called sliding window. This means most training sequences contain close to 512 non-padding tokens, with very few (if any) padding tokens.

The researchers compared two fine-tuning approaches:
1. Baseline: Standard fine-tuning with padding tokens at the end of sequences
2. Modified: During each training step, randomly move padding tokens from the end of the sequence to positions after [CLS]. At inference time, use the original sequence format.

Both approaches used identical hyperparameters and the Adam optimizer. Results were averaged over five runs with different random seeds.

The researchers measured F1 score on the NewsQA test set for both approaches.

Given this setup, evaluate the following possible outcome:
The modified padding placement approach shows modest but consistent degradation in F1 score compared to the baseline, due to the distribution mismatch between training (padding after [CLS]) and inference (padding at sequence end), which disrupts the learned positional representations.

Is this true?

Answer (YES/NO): NO